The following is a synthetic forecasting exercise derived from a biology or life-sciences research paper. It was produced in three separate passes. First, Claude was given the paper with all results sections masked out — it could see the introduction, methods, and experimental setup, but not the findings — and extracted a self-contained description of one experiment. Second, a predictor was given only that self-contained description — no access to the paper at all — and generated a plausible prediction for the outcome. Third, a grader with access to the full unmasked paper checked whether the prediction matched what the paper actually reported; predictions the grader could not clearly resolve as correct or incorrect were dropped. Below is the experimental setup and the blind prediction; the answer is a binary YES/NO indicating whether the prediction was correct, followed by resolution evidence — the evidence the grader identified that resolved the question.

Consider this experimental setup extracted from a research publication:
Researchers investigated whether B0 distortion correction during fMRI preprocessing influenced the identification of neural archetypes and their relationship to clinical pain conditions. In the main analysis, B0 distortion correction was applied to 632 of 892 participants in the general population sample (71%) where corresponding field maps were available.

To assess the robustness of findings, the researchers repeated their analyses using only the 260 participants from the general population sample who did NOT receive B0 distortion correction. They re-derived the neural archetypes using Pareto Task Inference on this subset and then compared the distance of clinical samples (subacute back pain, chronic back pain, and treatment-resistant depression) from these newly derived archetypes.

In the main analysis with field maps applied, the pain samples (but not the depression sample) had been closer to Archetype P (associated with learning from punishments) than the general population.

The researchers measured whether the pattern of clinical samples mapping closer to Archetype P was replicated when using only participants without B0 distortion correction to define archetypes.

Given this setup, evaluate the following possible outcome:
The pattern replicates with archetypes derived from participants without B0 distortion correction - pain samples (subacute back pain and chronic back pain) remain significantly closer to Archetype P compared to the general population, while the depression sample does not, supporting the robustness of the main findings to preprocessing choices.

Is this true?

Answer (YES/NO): NO